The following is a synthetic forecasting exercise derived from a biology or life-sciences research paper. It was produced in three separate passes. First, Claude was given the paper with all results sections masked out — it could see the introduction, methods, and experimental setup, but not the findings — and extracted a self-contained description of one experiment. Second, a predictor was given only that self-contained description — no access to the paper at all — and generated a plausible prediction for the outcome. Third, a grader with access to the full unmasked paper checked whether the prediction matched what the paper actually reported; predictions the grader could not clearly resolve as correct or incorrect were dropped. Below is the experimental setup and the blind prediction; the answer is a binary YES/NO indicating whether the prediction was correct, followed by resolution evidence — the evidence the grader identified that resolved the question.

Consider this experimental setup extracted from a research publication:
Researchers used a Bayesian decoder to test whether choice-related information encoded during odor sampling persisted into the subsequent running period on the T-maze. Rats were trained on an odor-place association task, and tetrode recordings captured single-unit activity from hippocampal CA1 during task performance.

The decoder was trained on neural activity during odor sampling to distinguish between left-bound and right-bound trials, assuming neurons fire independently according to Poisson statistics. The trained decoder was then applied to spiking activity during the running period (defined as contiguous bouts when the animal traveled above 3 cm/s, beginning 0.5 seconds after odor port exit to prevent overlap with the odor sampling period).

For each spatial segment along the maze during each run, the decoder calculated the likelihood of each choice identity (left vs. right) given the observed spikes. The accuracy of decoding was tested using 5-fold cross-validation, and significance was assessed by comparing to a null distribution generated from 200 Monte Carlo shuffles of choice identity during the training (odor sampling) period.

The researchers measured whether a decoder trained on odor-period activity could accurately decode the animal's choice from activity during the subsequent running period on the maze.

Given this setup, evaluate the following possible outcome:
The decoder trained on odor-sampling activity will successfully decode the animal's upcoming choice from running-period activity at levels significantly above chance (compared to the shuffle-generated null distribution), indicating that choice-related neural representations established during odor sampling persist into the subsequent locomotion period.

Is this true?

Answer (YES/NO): NO